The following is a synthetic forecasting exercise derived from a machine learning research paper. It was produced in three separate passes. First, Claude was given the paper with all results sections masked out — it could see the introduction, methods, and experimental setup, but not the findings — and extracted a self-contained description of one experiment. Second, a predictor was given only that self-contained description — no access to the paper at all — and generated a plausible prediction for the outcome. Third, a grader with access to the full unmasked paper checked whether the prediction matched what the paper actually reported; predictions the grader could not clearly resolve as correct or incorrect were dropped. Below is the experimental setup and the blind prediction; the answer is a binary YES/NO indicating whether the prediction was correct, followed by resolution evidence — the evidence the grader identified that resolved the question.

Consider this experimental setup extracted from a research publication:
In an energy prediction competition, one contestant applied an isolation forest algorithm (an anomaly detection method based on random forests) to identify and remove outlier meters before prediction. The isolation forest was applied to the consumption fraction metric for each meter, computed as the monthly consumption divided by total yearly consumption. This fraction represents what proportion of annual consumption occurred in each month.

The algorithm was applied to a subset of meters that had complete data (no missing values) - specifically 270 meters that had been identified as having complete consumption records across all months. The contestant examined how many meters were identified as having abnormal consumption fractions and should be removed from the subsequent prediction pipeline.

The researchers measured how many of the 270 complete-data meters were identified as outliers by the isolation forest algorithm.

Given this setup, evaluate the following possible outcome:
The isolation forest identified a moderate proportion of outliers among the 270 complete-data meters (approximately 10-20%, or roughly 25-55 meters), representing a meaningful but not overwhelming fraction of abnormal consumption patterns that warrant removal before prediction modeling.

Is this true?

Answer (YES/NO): NO